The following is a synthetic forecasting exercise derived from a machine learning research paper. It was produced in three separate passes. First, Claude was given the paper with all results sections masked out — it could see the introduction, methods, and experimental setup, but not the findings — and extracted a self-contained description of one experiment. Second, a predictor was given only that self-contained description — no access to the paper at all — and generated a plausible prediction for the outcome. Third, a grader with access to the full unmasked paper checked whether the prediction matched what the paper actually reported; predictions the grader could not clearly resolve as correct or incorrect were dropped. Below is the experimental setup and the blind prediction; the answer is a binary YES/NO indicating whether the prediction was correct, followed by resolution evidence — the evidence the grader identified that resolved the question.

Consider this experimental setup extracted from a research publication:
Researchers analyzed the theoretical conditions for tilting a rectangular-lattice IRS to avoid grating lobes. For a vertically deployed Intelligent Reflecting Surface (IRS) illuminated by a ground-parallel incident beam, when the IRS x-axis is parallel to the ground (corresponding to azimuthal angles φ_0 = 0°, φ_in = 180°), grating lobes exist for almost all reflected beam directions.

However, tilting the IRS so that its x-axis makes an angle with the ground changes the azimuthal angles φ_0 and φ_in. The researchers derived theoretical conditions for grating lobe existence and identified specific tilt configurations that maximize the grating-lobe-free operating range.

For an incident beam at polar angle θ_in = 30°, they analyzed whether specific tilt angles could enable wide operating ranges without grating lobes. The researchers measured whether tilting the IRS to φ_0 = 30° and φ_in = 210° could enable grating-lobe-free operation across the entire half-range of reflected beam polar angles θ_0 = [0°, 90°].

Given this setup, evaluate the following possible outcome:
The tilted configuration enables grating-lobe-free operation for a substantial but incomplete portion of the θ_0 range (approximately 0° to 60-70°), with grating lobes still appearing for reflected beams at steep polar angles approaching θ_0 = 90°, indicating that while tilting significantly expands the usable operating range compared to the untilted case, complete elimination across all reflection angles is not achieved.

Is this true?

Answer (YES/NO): NO